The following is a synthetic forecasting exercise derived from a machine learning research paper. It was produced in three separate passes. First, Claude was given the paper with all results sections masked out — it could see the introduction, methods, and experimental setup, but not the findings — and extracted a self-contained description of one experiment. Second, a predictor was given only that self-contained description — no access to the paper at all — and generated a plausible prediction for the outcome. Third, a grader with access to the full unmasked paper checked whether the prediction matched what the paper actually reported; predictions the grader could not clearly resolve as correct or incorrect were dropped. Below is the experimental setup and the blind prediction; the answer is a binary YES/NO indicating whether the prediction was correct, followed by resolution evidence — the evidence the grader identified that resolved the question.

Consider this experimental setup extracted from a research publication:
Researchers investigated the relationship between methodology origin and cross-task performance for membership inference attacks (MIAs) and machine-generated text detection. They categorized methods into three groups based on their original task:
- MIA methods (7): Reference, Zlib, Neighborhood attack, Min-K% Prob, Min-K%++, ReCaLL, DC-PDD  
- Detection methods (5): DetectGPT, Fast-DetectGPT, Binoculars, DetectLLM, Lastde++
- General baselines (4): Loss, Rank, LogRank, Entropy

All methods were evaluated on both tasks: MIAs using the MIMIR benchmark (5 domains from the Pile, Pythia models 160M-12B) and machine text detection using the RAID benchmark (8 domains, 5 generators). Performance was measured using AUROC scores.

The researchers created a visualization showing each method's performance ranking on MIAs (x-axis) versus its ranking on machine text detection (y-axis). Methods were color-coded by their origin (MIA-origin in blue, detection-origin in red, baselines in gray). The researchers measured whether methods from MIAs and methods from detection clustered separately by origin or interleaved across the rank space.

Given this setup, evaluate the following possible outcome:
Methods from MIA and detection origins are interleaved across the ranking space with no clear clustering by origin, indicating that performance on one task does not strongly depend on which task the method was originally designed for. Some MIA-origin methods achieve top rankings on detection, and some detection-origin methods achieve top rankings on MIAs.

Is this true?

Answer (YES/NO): YES